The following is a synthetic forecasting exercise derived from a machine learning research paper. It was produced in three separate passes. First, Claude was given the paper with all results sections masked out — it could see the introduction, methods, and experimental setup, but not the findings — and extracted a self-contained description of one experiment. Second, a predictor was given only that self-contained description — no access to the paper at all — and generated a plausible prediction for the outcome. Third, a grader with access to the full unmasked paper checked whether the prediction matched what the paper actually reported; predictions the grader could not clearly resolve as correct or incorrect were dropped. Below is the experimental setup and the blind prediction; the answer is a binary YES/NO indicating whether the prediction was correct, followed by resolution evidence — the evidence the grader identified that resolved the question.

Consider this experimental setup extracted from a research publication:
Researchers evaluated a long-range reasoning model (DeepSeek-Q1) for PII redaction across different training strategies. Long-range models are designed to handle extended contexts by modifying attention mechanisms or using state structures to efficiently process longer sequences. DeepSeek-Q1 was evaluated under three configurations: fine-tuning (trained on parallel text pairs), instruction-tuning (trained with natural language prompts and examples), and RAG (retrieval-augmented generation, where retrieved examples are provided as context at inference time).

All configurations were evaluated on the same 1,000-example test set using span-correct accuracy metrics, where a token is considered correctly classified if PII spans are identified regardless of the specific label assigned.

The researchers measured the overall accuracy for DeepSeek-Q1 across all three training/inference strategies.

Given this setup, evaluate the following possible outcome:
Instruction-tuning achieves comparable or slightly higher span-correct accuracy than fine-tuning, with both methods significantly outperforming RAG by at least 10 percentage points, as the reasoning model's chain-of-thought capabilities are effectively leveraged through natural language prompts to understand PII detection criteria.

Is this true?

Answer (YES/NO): YES